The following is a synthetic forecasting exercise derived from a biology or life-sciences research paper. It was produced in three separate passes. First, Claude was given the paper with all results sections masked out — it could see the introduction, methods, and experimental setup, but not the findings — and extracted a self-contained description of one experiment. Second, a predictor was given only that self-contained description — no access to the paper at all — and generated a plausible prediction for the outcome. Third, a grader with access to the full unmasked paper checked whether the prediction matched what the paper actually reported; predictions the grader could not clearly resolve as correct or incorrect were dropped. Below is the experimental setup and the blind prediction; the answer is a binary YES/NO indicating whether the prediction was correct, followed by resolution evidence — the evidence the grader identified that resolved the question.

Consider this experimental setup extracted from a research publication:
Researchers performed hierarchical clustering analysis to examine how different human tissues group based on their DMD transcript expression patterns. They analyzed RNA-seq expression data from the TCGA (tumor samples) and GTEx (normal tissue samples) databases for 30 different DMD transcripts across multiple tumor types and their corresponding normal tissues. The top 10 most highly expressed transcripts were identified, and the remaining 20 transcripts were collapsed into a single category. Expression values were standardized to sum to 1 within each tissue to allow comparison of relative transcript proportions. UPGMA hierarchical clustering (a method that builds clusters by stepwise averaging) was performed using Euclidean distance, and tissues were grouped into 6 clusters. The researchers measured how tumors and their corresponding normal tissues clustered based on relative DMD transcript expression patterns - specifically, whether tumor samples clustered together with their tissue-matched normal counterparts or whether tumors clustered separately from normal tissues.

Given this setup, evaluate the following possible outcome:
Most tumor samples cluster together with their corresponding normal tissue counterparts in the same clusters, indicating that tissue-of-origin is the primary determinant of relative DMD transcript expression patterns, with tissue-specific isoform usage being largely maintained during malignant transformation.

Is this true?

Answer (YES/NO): NO